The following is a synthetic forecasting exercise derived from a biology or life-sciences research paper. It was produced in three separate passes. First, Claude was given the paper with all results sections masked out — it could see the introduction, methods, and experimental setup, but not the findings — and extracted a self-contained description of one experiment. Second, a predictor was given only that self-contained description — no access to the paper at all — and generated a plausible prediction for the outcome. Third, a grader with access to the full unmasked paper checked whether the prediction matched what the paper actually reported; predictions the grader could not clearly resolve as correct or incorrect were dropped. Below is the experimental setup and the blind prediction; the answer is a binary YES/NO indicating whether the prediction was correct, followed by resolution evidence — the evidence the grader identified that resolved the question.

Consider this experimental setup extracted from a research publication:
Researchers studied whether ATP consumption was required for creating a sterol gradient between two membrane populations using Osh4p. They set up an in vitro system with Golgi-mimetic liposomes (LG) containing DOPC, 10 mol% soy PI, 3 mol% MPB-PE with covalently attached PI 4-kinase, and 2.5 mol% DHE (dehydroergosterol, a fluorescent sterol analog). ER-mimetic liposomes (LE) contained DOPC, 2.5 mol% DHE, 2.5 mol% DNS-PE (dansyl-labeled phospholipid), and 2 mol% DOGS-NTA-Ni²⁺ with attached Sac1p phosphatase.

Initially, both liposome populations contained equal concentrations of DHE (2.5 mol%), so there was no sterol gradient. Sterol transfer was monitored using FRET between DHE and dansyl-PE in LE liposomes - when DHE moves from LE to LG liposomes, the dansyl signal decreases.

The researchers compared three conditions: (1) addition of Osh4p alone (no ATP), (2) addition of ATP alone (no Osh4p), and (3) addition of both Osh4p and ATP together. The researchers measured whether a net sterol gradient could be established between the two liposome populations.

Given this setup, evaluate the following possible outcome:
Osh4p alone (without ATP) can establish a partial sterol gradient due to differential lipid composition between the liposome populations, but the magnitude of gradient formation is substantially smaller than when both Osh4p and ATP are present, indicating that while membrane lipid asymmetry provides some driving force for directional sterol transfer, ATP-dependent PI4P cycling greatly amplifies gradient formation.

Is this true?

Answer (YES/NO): NO